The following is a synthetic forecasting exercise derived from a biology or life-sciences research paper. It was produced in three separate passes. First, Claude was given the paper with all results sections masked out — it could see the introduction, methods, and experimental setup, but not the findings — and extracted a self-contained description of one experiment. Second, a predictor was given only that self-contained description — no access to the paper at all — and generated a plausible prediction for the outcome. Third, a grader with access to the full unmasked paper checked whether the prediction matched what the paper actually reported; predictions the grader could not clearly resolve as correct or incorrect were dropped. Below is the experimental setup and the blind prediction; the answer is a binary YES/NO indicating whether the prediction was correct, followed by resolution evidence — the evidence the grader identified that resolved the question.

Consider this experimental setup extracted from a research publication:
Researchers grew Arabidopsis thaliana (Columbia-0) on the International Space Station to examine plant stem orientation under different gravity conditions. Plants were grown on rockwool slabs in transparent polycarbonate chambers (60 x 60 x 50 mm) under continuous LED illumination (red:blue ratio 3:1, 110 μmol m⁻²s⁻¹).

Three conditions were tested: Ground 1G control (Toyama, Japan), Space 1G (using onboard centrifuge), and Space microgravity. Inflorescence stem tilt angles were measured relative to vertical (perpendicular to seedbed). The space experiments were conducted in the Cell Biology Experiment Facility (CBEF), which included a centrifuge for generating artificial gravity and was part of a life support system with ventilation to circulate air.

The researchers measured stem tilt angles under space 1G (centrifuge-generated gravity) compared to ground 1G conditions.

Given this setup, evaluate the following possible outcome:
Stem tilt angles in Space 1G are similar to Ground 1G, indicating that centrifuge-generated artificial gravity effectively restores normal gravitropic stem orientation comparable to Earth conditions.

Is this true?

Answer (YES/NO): NO